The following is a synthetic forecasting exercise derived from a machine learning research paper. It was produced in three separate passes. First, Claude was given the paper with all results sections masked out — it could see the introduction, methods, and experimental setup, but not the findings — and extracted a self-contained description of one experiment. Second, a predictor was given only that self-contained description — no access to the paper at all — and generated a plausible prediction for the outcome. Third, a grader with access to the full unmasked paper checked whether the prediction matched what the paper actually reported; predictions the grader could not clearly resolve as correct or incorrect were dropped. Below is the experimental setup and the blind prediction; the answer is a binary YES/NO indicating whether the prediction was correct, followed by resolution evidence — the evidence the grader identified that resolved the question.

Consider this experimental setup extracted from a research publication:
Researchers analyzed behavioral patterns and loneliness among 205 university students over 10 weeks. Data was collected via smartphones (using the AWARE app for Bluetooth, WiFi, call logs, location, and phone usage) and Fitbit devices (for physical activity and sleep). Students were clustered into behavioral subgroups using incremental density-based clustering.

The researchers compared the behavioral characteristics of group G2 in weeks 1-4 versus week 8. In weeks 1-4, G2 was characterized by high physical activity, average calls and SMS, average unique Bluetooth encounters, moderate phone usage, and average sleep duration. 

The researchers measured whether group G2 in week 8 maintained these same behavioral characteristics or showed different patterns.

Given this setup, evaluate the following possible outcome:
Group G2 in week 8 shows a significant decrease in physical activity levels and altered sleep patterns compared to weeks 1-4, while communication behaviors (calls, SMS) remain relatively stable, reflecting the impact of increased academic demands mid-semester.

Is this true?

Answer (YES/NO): NO